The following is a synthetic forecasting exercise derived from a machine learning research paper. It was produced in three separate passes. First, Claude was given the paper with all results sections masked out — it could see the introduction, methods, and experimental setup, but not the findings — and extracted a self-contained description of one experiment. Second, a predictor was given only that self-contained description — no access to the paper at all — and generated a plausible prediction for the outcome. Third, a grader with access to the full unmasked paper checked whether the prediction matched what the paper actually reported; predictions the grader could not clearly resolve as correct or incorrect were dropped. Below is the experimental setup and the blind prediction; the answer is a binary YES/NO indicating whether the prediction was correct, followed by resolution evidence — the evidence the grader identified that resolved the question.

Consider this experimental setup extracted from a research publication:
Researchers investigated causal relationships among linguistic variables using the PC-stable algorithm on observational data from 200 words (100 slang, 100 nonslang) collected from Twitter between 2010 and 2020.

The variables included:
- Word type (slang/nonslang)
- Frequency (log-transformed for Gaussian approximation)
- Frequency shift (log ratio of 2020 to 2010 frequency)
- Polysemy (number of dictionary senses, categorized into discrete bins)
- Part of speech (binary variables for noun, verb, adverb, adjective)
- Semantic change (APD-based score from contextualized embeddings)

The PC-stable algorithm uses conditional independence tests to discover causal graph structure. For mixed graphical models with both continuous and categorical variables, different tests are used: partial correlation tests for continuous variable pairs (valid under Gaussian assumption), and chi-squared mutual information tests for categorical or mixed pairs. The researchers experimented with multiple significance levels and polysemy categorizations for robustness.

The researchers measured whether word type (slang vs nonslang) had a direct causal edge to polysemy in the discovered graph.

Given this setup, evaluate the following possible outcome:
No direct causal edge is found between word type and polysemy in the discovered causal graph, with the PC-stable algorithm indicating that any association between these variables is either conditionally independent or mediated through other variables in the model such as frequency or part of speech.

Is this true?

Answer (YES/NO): NO